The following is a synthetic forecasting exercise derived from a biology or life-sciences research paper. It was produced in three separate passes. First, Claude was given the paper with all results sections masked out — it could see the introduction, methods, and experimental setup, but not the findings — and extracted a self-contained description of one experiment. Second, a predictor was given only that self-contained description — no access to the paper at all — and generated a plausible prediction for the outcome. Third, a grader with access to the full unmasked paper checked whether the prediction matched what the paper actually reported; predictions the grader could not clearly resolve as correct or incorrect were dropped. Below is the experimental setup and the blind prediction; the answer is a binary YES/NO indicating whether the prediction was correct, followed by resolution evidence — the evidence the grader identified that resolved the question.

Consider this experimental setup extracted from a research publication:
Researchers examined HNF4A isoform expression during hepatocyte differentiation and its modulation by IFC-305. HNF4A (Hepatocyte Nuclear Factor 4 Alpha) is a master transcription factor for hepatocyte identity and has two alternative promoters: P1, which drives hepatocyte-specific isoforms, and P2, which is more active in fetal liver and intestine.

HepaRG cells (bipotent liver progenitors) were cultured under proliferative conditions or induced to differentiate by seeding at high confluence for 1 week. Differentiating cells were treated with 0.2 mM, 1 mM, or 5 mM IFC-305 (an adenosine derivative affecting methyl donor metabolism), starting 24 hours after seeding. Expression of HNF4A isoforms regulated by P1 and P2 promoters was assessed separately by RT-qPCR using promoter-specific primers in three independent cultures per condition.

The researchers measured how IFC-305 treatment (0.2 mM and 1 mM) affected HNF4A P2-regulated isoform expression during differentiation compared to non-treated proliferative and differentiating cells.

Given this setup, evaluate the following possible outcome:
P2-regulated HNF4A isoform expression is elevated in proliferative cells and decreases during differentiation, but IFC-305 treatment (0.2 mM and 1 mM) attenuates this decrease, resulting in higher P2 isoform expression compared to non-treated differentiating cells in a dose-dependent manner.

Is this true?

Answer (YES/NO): NO